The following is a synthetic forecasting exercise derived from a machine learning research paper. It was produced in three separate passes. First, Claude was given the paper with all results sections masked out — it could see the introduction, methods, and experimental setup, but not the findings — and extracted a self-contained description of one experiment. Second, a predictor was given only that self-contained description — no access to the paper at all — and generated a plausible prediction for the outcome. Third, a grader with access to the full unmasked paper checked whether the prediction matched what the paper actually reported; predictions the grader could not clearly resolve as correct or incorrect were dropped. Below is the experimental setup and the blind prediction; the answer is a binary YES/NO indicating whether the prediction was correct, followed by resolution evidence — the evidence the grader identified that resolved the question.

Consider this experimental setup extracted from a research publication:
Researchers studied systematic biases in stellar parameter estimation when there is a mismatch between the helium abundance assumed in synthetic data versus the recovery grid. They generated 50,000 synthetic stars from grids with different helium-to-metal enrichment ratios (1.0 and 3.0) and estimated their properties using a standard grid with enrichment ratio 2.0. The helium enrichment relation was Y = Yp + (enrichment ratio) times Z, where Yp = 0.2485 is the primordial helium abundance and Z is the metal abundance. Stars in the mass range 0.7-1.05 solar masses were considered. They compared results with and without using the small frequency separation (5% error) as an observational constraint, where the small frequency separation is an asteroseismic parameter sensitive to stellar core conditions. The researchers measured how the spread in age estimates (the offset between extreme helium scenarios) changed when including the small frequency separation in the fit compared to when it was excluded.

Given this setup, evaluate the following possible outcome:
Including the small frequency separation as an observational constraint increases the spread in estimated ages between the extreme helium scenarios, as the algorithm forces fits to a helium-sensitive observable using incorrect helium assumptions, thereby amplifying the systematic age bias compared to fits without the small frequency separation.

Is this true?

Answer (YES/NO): NO